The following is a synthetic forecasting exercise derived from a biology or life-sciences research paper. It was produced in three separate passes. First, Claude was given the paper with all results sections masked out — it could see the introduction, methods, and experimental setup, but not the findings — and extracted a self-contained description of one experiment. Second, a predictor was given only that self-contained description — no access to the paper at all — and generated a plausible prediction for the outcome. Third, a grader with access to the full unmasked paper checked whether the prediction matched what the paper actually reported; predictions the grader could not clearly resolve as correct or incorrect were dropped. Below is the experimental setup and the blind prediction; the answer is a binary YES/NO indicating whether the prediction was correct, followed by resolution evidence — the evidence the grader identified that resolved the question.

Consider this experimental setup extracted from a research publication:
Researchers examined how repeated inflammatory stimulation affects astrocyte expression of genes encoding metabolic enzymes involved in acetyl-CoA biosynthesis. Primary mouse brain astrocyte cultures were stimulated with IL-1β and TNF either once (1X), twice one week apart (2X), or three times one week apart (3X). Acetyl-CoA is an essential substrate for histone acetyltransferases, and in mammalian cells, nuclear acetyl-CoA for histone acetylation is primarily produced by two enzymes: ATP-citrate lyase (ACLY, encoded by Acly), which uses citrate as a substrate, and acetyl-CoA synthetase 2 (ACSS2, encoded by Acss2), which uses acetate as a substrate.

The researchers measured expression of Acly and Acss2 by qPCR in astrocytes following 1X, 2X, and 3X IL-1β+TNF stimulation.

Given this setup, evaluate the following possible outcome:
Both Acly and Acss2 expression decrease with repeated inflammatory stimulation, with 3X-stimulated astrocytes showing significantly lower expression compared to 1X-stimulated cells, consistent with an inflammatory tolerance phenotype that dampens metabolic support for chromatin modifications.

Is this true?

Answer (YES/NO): NO